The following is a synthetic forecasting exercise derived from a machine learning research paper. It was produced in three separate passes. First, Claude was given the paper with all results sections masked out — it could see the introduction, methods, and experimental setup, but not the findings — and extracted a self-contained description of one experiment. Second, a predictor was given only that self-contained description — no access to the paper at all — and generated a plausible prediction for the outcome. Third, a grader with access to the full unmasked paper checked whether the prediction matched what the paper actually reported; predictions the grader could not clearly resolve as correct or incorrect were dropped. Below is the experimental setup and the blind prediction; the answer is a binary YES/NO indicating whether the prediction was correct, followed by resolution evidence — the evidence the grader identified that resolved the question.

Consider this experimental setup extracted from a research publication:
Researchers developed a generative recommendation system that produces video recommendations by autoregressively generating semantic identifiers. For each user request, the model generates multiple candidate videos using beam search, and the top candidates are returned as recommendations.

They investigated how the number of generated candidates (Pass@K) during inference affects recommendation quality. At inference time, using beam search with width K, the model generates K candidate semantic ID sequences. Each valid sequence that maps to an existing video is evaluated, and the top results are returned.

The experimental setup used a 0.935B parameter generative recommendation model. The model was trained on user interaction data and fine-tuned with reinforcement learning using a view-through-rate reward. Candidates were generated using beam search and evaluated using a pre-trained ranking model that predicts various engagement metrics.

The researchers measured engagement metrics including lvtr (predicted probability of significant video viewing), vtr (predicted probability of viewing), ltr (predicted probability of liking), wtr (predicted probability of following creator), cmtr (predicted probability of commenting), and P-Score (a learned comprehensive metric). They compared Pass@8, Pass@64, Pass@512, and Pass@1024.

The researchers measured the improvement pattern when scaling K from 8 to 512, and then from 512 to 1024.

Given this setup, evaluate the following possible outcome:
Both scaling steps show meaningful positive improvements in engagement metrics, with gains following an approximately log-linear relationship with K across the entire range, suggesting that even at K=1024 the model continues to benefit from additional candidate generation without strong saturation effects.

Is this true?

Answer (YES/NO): NO